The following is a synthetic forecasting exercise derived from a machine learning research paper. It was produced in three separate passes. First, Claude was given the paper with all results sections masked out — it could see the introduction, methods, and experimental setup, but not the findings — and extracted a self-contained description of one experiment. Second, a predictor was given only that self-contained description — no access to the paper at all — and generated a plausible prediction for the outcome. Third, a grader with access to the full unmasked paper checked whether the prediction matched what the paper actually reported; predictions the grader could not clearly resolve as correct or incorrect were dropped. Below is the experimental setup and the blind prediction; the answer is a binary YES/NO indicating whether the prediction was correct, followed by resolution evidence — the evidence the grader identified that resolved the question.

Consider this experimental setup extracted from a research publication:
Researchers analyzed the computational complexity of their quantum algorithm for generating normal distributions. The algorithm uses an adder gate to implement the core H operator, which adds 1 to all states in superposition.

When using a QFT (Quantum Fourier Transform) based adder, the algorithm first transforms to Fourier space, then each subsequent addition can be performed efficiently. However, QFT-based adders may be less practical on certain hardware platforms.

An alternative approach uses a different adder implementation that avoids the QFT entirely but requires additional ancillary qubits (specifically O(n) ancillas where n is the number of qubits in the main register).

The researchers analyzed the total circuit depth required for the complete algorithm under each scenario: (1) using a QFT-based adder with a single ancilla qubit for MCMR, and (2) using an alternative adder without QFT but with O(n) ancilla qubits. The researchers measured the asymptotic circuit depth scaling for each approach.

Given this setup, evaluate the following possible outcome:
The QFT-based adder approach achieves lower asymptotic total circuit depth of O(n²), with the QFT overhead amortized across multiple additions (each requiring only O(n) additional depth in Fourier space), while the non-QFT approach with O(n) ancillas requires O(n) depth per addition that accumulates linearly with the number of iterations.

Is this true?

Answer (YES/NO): NO